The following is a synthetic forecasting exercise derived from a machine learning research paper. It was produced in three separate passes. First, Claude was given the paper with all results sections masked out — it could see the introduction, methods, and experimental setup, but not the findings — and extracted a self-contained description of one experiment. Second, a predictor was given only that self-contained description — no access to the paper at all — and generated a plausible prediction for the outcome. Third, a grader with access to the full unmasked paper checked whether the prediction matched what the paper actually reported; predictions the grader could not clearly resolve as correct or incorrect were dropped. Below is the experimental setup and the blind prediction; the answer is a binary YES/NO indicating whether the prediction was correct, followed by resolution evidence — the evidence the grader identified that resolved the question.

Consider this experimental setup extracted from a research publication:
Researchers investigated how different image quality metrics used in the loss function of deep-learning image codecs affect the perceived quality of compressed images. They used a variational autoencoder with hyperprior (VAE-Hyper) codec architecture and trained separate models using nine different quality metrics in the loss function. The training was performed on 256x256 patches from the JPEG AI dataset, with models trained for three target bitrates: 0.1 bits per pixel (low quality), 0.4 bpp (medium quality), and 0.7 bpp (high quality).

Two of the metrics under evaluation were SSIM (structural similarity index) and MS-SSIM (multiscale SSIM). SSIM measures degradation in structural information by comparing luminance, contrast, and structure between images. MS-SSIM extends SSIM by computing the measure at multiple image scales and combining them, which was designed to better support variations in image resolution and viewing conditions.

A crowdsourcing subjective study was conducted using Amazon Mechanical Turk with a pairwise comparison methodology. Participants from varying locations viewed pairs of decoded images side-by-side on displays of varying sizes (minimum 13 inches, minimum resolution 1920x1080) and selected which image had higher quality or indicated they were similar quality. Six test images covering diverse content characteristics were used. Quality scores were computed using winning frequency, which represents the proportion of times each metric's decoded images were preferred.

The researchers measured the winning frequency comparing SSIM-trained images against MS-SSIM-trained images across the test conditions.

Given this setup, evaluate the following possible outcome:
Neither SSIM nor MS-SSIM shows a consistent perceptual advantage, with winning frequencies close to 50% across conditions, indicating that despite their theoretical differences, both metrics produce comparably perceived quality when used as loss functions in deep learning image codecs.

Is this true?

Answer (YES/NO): NO